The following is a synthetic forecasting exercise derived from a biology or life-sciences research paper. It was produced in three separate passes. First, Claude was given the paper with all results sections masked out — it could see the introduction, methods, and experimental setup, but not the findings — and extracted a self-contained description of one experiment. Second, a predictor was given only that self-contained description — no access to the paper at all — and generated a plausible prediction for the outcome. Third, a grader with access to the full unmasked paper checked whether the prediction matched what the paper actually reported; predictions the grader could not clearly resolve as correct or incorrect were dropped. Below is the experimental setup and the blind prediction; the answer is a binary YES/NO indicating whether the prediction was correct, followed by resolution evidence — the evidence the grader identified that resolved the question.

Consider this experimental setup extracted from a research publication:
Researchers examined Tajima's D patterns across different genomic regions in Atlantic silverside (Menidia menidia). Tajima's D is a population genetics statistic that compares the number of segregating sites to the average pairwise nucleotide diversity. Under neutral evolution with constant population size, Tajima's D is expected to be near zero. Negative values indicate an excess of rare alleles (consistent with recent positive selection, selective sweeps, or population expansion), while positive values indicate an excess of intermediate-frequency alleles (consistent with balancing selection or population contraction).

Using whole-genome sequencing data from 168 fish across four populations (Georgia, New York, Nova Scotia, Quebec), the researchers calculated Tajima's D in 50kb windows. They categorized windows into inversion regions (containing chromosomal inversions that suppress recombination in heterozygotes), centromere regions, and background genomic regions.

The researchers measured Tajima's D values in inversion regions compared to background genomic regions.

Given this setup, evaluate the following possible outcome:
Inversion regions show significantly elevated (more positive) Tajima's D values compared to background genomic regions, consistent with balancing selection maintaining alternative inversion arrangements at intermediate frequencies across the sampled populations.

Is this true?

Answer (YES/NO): NO